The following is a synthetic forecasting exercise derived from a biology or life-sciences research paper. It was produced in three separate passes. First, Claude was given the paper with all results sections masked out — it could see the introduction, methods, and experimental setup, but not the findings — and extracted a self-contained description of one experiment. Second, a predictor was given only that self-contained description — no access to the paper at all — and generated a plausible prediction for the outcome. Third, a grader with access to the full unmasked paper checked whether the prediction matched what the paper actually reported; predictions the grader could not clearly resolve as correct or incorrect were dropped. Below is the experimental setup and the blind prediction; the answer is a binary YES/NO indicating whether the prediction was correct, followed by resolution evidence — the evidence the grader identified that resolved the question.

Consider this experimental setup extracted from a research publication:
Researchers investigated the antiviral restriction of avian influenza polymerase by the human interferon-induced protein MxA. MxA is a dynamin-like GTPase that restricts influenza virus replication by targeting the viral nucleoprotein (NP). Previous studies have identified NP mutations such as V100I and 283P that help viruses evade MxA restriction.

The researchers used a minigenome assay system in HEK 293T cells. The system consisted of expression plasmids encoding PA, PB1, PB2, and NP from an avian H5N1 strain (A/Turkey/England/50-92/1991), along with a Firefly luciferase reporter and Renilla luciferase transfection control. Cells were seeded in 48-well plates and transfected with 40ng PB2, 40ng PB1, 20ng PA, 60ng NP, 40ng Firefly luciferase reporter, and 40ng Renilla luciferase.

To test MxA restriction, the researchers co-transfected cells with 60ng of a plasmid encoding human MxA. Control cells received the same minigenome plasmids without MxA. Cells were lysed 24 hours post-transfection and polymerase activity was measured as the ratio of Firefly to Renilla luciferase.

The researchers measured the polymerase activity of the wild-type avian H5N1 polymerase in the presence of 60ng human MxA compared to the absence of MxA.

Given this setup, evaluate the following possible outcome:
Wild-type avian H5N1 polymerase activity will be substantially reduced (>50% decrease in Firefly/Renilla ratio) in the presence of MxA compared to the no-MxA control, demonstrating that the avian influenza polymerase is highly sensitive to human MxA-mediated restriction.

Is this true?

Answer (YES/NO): YES